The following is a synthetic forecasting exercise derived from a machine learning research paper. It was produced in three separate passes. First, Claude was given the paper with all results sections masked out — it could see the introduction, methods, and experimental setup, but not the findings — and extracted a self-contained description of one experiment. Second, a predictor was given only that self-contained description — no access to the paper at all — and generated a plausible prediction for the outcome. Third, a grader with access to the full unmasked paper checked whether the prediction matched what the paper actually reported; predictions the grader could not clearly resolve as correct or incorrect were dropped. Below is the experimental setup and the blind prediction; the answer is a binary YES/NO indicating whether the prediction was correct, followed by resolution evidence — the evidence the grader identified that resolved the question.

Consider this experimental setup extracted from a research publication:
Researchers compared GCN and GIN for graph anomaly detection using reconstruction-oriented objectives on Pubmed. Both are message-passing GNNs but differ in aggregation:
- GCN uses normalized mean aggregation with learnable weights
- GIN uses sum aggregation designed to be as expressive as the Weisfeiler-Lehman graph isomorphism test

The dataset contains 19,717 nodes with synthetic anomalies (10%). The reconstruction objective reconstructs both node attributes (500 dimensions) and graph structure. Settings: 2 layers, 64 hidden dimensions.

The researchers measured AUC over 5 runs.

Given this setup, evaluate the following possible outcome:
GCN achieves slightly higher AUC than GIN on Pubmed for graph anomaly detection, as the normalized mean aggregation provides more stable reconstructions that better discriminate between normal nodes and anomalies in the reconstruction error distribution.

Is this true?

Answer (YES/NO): NO